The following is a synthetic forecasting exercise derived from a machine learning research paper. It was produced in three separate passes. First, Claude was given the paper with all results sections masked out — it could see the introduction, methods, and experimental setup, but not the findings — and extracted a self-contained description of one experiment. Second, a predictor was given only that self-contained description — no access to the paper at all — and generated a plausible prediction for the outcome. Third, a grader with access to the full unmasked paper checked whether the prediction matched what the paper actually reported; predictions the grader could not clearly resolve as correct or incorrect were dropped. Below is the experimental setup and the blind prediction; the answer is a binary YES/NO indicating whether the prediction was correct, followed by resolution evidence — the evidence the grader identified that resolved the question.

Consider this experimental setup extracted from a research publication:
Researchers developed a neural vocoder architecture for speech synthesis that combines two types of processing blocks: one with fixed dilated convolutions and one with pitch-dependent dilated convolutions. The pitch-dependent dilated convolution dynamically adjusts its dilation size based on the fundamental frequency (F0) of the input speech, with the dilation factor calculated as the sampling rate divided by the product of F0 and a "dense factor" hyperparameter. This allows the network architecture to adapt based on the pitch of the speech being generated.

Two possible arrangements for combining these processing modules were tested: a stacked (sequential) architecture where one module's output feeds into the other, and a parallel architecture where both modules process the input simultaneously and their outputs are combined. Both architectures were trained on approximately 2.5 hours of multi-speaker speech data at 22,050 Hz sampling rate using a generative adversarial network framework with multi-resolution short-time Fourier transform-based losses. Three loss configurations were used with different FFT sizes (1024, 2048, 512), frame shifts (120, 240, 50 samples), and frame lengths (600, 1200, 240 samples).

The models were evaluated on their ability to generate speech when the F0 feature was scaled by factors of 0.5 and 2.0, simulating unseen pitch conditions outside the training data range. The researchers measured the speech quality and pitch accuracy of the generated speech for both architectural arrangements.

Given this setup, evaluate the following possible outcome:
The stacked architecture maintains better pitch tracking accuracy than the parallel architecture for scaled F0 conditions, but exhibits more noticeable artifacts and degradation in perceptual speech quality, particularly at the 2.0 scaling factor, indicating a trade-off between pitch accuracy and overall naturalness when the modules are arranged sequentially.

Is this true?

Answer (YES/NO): NO